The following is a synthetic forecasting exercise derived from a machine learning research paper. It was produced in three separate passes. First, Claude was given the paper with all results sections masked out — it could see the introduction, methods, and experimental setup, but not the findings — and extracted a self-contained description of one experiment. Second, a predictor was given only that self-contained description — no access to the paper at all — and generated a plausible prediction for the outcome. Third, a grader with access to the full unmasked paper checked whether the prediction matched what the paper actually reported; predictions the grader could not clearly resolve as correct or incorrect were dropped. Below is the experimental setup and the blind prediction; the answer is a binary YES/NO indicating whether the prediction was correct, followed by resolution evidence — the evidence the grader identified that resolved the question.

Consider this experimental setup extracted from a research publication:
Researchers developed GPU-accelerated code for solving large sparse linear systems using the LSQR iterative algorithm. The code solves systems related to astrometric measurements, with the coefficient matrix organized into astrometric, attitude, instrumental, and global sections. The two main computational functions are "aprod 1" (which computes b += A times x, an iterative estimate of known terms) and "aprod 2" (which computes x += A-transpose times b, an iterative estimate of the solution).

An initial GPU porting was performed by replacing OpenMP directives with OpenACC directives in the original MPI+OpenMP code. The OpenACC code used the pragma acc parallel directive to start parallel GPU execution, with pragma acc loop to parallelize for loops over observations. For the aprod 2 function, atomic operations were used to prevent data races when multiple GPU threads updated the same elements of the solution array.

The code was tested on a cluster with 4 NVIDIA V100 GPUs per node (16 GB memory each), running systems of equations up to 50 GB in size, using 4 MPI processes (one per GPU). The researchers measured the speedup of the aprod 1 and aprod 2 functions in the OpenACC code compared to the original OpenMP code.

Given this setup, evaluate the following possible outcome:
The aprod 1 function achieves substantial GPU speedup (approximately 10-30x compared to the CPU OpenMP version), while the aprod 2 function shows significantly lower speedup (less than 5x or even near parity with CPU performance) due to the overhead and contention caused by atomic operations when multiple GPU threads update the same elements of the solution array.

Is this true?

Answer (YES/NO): NO